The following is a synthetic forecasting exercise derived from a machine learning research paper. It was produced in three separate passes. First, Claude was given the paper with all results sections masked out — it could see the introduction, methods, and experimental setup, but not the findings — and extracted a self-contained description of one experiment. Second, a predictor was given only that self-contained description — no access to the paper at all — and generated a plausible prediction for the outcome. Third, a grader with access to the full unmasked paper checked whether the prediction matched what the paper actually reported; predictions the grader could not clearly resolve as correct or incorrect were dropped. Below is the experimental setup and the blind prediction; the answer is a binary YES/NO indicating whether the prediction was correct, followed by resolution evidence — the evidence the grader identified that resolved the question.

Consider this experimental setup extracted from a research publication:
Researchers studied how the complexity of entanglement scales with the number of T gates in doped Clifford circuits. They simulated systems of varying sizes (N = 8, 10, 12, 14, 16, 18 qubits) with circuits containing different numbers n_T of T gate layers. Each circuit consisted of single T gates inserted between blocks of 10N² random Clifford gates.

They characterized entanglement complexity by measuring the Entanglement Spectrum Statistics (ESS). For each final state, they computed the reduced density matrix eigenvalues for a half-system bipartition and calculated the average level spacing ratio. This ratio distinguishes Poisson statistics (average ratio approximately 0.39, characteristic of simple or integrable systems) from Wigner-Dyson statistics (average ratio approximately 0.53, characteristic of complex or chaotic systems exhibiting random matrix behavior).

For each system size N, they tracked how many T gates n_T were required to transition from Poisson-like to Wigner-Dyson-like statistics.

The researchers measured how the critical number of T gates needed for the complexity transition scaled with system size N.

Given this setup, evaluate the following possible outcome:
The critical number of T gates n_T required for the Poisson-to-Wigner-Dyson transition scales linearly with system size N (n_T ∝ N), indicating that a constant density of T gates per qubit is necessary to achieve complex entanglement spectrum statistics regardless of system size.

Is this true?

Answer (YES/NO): YES